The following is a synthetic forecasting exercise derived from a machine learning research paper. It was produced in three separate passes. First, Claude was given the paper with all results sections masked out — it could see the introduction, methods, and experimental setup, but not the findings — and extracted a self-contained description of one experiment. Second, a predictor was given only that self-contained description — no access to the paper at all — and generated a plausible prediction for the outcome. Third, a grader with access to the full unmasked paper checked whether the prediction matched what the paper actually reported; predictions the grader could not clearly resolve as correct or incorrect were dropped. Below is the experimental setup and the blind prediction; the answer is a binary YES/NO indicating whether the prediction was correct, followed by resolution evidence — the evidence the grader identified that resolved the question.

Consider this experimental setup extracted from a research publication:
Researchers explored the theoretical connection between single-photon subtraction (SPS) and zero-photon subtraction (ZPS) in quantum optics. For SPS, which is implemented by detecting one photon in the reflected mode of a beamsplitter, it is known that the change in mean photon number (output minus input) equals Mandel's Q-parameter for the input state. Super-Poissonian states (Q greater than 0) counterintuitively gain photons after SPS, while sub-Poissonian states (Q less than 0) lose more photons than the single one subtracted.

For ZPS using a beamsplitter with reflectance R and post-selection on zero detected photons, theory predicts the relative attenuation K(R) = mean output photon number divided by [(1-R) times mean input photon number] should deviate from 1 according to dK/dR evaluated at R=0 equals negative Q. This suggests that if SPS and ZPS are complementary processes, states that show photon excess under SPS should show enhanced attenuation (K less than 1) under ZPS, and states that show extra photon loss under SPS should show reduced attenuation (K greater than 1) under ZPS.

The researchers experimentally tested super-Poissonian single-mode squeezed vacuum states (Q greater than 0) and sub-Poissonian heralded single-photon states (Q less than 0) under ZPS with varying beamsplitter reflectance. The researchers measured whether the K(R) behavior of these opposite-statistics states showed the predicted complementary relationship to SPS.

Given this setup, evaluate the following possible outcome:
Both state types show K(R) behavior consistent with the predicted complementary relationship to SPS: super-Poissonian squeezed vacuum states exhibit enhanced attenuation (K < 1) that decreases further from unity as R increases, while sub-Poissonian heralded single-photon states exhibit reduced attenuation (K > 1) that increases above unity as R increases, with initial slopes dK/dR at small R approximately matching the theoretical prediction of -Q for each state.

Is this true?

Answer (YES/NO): YES